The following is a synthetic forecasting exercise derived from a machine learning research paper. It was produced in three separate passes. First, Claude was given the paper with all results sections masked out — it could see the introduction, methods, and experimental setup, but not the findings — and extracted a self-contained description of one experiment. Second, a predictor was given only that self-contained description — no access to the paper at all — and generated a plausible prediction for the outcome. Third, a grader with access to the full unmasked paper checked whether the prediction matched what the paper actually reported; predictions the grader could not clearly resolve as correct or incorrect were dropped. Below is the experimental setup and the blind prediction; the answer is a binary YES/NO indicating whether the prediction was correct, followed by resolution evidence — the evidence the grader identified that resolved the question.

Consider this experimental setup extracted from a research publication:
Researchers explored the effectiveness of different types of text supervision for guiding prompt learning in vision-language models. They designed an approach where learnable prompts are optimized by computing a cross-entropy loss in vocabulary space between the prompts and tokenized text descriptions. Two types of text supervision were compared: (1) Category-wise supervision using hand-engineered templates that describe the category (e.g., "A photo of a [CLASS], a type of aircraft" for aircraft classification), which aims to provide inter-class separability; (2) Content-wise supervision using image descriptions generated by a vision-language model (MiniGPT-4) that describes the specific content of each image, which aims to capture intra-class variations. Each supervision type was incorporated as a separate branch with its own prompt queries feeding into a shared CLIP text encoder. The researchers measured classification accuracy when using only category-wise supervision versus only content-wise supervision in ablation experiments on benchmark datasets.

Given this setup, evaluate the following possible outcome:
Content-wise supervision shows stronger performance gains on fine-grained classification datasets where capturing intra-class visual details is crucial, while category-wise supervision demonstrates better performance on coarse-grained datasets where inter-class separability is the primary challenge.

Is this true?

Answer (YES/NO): NO